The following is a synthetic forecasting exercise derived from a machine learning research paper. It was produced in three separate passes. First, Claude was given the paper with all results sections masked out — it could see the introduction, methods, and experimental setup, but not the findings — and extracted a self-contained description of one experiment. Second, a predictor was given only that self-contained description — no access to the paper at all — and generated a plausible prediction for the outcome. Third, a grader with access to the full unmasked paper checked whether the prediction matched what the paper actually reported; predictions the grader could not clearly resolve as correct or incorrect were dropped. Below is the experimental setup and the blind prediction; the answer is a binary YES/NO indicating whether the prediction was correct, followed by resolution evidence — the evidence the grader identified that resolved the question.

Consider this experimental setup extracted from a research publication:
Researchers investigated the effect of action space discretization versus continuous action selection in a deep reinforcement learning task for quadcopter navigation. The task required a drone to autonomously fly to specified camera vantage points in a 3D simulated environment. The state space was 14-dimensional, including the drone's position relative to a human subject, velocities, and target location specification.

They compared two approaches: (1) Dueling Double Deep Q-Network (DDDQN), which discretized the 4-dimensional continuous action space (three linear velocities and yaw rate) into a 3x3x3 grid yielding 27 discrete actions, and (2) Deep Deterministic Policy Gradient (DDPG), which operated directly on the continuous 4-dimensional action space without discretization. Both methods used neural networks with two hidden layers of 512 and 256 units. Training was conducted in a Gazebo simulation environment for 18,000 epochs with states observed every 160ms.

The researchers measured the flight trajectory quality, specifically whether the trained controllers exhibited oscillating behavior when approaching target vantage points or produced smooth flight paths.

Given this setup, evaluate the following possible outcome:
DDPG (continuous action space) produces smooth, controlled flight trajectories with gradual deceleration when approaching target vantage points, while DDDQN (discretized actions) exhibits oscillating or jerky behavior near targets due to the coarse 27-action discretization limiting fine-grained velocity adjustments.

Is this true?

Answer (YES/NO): YES